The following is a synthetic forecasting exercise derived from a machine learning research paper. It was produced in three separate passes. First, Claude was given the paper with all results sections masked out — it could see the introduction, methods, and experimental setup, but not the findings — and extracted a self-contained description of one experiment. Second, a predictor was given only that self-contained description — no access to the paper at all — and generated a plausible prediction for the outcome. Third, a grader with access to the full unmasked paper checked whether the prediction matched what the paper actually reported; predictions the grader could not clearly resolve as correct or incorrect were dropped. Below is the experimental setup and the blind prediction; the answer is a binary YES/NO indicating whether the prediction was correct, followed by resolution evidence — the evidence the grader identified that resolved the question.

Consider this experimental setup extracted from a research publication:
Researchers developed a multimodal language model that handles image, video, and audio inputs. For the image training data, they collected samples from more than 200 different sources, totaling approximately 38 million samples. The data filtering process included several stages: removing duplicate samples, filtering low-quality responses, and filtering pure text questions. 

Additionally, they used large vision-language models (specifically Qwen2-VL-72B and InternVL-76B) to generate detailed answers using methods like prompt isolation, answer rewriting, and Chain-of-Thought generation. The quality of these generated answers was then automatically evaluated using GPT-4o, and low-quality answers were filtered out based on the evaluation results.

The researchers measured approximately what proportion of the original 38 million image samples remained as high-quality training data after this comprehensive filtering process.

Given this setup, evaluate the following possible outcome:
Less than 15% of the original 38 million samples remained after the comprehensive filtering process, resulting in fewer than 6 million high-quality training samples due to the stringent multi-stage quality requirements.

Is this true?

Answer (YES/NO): NO